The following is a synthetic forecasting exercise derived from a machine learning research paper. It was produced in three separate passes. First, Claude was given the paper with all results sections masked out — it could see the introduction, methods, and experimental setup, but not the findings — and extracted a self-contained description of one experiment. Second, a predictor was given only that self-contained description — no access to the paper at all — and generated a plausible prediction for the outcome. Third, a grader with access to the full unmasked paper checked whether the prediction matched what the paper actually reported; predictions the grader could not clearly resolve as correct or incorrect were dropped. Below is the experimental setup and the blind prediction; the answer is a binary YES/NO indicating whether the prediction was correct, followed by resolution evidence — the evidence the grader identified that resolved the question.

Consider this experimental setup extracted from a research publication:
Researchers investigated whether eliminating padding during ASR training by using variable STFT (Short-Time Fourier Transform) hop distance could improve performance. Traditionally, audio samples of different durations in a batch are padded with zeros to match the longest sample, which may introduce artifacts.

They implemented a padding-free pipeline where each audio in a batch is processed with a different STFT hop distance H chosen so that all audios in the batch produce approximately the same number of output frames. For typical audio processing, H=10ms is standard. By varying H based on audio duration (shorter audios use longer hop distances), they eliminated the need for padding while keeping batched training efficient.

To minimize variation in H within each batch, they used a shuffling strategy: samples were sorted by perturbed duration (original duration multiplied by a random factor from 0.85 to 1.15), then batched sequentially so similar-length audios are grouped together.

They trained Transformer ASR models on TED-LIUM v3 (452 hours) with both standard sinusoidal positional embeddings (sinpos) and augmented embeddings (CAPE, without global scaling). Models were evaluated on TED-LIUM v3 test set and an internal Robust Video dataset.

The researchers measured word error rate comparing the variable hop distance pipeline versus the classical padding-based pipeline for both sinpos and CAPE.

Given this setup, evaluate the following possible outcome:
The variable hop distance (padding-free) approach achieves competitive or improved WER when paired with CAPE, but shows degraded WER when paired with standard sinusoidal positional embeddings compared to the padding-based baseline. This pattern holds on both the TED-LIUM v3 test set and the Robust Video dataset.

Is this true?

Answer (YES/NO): NO